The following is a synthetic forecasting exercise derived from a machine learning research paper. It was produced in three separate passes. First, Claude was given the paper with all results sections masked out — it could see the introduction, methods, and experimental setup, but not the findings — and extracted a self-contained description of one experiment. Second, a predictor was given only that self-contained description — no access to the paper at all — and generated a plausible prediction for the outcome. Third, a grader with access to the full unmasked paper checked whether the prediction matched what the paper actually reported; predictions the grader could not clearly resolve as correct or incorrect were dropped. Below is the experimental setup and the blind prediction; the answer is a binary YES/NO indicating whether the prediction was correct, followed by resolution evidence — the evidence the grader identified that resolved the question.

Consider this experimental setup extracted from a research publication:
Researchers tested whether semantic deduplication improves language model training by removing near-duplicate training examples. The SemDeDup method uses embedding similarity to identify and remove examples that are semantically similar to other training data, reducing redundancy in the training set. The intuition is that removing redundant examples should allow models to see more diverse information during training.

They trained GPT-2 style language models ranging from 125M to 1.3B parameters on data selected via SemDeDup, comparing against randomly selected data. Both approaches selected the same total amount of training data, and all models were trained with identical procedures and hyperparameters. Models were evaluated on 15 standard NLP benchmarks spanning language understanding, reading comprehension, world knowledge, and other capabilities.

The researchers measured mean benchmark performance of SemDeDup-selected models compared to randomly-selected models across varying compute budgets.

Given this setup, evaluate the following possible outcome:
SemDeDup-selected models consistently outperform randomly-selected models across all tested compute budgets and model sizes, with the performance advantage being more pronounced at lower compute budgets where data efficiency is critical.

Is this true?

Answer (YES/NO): NO